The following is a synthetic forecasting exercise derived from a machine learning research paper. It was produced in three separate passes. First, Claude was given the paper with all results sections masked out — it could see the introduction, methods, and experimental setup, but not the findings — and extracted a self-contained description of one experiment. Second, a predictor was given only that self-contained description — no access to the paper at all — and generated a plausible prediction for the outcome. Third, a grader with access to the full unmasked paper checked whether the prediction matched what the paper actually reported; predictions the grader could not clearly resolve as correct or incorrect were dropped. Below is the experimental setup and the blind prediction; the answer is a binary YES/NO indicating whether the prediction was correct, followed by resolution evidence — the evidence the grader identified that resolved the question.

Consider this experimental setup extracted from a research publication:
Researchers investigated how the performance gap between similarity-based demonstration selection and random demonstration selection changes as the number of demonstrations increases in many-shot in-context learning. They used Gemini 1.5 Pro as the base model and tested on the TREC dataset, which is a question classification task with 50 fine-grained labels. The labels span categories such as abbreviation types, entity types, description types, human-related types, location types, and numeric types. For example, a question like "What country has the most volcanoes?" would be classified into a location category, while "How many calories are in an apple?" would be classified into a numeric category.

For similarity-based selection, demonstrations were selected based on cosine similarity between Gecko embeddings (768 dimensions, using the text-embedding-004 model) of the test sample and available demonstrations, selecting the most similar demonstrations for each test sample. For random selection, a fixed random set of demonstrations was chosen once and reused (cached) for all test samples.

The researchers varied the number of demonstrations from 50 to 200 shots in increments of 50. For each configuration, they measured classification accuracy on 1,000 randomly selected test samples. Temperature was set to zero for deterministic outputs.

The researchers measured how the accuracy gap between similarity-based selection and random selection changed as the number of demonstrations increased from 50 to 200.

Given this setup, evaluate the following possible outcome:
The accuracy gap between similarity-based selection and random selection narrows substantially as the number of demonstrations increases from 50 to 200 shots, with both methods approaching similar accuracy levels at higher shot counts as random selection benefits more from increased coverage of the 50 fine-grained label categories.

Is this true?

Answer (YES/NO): NO